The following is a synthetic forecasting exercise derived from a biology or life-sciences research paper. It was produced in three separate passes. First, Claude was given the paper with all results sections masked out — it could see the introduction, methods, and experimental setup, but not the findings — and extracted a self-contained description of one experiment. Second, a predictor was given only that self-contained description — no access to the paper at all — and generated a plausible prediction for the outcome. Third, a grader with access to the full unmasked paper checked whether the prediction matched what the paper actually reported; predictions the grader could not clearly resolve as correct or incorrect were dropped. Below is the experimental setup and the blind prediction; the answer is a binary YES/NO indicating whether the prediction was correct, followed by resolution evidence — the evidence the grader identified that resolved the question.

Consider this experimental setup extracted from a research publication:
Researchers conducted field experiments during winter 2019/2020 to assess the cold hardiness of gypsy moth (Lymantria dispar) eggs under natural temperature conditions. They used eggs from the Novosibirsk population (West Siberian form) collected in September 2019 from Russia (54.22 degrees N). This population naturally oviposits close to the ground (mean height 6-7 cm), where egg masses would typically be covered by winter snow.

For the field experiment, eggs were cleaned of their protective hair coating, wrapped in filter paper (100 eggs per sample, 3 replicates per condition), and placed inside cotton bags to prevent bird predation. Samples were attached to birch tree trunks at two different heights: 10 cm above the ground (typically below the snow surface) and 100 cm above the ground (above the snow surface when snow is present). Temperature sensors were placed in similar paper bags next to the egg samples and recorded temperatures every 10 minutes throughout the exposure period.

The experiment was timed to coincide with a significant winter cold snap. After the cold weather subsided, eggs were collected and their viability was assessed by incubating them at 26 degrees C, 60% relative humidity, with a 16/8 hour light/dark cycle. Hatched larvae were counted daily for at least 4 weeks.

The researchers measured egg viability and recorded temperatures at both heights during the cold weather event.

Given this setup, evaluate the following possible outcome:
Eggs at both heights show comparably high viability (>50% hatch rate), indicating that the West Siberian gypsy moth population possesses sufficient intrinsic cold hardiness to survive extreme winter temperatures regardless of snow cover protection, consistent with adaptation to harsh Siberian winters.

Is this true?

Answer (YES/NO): NO